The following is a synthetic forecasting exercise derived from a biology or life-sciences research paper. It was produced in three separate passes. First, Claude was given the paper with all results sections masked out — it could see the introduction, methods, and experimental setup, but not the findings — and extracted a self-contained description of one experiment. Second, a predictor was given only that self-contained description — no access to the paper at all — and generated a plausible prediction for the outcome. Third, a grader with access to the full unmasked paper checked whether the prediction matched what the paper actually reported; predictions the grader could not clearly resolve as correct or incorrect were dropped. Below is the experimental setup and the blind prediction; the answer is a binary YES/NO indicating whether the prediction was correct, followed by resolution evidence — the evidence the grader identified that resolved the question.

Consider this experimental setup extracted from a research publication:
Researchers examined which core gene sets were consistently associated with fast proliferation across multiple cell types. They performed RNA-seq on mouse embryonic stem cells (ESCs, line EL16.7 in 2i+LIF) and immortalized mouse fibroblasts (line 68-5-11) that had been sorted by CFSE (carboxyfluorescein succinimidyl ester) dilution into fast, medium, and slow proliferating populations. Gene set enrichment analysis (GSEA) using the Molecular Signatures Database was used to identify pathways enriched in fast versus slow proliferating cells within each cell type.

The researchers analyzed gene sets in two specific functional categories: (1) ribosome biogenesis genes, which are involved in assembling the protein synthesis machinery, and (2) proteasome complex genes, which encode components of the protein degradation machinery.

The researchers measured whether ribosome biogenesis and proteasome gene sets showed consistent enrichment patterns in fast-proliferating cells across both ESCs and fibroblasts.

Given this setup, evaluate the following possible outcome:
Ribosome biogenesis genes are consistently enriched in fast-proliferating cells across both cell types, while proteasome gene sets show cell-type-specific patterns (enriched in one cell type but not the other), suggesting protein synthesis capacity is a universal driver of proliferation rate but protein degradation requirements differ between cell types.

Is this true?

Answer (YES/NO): NO